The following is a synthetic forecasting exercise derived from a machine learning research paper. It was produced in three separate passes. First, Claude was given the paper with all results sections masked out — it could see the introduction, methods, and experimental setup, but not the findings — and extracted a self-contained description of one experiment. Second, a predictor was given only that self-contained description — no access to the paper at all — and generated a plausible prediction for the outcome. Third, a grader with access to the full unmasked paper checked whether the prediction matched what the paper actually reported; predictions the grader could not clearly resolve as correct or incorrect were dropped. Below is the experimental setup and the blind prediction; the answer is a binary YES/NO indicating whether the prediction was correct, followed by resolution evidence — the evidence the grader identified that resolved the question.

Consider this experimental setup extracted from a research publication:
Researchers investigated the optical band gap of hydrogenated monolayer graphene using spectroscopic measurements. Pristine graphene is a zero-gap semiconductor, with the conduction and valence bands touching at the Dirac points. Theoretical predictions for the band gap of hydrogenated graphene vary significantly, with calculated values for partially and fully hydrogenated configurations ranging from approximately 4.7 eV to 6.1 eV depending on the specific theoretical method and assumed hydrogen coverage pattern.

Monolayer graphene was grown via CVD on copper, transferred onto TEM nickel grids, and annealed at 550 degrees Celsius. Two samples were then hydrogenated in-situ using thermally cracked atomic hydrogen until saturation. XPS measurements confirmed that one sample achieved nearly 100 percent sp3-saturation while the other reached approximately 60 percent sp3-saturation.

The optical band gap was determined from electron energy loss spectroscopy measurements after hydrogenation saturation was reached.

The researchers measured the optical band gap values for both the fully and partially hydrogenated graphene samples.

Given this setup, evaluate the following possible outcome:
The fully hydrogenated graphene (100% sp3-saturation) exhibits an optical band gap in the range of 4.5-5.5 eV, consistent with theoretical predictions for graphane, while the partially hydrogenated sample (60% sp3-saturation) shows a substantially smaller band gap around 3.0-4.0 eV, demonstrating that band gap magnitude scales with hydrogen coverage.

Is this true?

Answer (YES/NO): NO